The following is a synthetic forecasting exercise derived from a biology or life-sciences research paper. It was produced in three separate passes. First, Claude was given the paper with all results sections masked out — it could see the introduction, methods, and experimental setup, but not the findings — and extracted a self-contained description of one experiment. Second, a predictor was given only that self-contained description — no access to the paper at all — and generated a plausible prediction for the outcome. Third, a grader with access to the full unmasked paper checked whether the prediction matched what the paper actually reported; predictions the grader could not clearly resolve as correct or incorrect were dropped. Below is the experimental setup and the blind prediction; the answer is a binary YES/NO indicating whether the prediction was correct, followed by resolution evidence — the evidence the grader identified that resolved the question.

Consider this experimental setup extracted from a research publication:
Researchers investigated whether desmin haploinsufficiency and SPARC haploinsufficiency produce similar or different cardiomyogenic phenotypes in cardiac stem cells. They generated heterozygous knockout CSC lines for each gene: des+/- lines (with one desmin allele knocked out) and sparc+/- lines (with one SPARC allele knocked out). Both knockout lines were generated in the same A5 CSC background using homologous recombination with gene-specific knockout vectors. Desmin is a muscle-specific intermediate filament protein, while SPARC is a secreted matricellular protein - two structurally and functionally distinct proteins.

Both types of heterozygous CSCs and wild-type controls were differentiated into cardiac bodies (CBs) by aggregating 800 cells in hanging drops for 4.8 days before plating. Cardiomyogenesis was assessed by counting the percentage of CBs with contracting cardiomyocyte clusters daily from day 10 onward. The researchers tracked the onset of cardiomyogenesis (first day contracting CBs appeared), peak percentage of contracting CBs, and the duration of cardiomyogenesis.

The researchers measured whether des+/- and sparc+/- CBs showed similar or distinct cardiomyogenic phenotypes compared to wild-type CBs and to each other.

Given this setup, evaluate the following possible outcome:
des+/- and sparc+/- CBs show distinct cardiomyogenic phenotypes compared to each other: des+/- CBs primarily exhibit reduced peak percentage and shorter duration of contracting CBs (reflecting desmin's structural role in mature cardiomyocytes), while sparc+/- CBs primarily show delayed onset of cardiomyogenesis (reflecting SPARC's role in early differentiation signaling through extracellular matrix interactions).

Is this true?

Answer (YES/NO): NO